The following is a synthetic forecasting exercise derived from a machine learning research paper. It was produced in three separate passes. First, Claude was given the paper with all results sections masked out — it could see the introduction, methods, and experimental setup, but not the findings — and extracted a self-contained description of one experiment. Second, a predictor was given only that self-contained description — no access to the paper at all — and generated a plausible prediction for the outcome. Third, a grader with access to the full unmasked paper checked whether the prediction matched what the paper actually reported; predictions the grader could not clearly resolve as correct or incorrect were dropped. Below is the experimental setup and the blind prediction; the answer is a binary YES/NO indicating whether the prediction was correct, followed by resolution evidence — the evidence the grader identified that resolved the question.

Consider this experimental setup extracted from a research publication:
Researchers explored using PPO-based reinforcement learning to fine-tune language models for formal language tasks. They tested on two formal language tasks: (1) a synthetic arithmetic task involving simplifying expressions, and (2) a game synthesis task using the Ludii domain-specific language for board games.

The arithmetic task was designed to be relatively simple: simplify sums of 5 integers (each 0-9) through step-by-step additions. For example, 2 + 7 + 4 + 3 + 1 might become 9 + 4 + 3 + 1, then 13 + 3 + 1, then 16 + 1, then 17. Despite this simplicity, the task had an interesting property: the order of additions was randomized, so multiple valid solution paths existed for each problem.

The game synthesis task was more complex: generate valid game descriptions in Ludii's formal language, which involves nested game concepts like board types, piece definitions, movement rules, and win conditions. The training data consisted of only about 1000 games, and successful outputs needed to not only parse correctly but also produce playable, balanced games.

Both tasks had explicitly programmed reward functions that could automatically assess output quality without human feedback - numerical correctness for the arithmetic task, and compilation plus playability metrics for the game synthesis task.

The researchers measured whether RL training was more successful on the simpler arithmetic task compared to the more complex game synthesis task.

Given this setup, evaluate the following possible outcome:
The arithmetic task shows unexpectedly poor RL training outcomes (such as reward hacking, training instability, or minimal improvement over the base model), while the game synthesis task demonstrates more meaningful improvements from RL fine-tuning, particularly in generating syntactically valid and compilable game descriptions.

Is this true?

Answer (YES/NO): NO